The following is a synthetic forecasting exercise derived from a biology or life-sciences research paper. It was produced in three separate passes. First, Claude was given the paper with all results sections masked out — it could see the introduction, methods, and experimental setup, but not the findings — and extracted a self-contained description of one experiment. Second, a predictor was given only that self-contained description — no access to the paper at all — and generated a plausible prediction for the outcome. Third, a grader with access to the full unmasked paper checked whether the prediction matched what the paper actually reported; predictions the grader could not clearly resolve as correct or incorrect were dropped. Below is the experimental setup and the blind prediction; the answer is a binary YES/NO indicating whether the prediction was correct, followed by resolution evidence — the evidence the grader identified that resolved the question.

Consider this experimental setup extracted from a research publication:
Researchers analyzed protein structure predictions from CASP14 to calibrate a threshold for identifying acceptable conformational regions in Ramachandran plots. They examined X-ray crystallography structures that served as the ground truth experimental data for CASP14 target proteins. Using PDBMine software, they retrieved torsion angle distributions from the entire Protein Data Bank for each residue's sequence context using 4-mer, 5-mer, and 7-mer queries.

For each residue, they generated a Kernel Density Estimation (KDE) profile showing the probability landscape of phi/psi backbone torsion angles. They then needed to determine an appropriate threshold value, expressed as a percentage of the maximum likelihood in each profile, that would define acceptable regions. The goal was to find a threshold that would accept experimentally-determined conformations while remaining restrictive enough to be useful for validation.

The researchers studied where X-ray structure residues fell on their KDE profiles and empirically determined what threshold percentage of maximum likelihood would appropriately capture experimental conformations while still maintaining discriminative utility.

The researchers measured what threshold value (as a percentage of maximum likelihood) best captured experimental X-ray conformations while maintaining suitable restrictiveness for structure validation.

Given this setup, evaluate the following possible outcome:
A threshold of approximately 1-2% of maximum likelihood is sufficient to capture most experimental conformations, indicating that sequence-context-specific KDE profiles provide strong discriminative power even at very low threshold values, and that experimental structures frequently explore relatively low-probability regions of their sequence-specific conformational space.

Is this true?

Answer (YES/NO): NO